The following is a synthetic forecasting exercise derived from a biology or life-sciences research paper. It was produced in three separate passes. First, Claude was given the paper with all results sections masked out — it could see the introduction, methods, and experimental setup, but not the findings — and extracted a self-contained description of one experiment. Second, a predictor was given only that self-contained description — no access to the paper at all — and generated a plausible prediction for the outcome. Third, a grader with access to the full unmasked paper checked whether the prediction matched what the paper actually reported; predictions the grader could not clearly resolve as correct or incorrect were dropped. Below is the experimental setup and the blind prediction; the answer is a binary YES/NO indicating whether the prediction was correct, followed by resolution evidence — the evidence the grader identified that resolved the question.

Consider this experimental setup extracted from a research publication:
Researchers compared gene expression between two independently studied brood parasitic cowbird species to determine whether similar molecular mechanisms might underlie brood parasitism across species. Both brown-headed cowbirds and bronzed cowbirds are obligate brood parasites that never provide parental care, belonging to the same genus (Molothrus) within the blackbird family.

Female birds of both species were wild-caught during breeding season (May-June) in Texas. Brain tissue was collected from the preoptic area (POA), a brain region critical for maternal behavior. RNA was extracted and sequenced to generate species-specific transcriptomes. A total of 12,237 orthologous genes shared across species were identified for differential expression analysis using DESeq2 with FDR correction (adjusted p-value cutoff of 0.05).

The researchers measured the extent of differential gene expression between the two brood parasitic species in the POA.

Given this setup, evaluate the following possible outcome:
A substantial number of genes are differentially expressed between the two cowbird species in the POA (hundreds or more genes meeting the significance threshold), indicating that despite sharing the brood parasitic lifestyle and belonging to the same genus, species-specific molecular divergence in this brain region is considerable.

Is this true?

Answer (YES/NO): NO